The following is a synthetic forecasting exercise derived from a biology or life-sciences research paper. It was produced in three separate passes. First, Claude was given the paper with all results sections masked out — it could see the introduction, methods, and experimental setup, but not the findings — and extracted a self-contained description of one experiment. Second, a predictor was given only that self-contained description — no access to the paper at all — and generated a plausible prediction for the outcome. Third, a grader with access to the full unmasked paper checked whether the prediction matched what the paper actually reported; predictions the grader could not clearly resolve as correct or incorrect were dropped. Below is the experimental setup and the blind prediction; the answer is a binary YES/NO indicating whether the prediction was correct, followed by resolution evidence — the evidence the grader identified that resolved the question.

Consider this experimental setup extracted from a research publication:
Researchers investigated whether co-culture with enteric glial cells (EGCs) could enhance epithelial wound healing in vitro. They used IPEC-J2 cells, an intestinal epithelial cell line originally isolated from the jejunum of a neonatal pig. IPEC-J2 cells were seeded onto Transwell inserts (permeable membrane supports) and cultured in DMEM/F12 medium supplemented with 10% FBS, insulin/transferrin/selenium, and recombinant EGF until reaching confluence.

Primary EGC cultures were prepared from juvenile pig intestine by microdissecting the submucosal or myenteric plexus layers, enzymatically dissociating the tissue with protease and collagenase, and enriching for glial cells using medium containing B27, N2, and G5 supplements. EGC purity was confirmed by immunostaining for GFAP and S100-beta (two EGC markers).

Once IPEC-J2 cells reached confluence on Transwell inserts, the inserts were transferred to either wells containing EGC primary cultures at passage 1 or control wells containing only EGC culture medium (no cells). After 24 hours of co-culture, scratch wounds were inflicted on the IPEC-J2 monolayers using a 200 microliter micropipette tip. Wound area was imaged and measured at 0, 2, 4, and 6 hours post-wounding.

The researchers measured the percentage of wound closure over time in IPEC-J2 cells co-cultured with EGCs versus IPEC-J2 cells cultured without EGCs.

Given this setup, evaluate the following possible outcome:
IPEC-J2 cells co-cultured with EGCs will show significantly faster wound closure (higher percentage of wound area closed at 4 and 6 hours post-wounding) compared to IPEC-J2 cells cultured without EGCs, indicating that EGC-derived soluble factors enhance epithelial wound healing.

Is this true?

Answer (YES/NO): NO